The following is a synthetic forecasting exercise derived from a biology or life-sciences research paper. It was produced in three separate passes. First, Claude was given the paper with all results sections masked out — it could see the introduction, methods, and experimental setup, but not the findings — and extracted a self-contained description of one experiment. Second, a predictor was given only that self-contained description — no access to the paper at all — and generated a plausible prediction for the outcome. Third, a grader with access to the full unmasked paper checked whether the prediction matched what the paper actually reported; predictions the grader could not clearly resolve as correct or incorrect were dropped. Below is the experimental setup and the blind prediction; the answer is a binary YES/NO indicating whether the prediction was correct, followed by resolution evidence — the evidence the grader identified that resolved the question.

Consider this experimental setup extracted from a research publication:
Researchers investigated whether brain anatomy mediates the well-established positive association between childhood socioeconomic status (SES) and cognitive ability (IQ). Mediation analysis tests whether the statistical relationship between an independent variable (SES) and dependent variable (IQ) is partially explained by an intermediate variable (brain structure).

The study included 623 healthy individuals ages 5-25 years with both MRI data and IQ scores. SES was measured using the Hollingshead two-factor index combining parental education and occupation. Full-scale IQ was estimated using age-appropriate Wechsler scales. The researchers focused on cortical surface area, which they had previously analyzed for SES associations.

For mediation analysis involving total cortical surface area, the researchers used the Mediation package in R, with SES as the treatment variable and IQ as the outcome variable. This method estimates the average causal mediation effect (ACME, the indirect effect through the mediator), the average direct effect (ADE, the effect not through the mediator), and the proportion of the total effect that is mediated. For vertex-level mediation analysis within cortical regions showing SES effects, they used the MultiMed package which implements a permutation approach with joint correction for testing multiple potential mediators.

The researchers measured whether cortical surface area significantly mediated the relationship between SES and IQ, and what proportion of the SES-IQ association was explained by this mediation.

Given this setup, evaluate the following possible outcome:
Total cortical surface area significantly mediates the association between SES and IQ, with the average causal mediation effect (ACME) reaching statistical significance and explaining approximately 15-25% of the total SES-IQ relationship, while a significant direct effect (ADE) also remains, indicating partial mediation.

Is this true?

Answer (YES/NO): NO